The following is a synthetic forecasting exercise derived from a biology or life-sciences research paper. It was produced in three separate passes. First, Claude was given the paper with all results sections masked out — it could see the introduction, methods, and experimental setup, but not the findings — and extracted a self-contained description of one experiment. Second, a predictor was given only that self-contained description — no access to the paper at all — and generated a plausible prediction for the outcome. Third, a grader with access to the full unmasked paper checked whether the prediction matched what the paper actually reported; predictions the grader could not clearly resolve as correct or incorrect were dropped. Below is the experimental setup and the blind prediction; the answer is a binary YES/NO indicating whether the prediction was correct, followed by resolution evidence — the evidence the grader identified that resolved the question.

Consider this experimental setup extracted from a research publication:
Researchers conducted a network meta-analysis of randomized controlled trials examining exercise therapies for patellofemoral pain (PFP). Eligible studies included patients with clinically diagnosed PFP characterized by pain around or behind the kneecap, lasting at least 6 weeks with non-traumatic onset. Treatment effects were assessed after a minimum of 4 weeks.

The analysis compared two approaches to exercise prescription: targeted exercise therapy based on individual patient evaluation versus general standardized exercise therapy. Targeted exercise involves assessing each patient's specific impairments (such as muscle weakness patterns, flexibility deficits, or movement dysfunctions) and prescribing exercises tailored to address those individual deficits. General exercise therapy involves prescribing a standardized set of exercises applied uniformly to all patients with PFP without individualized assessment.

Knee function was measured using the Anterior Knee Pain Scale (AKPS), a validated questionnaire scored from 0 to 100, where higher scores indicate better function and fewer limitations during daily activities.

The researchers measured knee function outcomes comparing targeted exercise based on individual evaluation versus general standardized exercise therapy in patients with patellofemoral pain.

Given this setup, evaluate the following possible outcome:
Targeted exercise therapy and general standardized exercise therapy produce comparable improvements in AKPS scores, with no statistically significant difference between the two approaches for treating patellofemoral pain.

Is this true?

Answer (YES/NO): NO